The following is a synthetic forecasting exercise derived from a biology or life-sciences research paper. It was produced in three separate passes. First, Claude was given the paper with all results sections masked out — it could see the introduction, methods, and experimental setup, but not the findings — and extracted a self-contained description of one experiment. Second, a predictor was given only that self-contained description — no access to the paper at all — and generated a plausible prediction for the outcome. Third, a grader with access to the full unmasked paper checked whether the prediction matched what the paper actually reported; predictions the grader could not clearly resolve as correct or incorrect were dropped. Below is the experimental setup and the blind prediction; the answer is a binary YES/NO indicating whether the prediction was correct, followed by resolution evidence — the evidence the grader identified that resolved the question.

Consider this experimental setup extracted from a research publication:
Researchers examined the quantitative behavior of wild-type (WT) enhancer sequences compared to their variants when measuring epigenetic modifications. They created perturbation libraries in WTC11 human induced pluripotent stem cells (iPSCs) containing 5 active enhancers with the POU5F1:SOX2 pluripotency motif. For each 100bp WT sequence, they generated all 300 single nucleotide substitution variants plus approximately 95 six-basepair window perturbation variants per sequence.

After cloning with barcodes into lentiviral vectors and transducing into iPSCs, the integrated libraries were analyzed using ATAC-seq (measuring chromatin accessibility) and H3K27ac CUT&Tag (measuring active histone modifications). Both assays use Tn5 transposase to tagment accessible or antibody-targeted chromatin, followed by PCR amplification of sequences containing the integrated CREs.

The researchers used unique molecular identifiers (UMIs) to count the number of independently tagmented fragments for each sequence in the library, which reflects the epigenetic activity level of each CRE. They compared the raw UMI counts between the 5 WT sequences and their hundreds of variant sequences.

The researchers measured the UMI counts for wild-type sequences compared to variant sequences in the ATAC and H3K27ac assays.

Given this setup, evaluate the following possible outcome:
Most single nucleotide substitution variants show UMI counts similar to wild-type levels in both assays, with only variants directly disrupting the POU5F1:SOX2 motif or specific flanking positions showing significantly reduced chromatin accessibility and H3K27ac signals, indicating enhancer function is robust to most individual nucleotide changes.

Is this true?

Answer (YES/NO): NO